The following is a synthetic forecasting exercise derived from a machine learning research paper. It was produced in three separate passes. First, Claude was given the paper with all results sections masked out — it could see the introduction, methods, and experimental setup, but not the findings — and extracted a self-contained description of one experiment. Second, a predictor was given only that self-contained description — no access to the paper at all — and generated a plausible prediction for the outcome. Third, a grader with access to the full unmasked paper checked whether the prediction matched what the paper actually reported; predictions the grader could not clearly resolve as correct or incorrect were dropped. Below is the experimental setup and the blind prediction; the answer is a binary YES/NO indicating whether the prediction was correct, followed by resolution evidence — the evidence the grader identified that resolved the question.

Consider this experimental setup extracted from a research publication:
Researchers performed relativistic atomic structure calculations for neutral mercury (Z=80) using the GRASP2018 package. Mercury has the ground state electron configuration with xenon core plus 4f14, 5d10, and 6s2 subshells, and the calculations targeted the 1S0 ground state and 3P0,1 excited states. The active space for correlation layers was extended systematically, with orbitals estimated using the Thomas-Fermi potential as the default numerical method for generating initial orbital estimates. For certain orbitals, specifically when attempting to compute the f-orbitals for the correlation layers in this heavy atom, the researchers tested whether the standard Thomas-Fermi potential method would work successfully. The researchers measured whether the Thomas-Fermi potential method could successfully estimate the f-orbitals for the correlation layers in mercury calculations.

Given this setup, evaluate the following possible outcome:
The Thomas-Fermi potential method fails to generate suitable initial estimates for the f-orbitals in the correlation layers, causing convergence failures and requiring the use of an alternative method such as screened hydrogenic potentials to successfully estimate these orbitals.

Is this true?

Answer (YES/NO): YES